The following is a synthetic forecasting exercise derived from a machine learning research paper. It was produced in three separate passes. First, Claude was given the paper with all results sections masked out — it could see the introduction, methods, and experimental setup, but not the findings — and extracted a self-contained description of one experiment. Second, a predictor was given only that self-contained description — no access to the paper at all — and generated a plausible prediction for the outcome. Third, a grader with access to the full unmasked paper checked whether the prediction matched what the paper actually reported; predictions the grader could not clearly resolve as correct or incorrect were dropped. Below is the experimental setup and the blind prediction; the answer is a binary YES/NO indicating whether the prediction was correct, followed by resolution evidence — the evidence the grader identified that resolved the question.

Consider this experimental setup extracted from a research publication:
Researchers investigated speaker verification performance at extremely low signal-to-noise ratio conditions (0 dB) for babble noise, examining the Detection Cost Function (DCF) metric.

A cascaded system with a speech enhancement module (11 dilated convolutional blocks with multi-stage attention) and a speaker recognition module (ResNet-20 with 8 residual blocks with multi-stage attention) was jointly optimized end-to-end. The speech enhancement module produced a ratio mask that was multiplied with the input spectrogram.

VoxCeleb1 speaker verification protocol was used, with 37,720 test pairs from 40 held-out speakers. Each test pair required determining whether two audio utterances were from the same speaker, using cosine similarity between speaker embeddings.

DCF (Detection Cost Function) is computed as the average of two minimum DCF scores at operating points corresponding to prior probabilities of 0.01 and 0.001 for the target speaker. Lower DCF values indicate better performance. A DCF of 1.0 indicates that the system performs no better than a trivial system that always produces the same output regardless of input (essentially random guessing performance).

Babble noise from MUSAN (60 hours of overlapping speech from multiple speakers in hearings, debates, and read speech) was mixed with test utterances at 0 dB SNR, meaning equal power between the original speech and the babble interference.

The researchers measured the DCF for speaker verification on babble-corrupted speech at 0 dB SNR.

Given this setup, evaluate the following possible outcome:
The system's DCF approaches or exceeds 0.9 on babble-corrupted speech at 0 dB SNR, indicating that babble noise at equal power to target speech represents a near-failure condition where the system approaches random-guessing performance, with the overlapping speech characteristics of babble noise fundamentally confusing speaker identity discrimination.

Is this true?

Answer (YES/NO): YES